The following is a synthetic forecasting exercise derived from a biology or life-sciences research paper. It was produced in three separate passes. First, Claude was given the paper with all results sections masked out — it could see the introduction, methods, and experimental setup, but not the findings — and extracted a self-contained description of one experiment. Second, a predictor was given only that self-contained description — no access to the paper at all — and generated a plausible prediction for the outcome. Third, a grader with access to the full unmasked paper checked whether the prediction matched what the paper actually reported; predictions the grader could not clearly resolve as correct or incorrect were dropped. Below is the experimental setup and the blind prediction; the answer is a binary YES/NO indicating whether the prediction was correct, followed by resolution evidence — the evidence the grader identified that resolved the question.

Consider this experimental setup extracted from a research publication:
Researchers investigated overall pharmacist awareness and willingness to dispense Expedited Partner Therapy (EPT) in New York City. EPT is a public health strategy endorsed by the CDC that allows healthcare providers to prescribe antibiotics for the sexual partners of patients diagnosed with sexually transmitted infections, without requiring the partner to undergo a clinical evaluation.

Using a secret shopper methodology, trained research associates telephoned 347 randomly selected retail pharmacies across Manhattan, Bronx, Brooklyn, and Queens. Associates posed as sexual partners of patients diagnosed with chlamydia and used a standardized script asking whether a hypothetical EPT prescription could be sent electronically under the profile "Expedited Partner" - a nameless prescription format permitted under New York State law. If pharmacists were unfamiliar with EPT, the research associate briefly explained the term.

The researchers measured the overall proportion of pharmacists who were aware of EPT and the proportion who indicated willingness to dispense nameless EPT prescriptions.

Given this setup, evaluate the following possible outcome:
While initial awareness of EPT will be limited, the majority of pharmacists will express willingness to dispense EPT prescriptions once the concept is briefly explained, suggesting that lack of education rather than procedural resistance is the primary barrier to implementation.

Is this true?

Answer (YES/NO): NO